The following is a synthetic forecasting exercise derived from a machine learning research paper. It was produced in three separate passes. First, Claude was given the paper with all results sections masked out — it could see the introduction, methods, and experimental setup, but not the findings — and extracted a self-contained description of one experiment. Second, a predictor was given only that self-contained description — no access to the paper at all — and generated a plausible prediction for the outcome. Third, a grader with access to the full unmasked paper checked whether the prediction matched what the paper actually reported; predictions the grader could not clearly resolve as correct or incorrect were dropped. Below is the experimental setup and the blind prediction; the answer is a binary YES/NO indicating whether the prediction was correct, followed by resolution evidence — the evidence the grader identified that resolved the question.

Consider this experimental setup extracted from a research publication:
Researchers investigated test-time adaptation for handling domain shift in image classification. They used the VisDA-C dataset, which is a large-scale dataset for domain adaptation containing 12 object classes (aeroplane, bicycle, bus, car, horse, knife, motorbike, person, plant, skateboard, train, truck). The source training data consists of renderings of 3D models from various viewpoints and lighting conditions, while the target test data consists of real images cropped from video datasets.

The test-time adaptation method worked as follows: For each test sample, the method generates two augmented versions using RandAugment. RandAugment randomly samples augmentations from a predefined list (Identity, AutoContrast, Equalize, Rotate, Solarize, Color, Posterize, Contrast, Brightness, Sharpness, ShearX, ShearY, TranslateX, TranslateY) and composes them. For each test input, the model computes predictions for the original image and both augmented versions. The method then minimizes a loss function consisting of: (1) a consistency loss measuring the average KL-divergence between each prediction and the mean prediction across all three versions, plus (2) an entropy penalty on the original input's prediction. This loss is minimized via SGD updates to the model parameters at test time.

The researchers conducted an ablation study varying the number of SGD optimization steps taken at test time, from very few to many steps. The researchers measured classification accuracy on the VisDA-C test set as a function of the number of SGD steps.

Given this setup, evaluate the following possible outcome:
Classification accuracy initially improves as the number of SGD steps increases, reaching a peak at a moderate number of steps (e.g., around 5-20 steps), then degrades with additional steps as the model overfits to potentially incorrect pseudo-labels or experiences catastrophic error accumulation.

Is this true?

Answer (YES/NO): NO